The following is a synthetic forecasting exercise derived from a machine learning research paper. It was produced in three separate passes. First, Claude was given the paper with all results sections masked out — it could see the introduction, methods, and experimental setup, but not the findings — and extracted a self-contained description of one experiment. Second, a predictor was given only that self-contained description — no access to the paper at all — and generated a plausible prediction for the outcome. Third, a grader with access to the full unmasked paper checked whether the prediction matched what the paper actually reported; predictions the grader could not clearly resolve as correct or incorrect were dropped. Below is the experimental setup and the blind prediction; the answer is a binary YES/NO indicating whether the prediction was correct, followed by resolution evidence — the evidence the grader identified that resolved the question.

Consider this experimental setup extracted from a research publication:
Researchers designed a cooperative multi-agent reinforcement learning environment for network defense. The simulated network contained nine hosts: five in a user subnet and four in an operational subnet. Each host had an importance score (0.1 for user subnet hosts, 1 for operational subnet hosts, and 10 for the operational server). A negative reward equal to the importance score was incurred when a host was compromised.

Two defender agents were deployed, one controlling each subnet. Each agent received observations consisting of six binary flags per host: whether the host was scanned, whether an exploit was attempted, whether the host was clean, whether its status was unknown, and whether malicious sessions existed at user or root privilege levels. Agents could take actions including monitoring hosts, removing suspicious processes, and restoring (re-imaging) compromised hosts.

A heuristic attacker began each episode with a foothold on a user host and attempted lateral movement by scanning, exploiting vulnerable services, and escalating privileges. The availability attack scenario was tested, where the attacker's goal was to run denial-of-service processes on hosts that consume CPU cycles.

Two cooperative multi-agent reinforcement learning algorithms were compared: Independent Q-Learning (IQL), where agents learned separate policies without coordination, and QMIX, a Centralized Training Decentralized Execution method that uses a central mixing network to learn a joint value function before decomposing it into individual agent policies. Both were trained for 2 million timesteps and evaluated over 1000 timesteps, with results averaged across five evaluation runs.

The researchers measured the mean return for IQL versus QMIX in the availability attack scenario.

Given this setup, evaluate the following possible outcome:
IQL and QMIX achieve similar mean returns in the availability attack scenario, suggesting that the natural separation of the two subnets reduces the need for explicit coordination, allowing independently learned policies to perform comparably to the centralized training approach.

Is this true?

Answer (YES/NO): YES